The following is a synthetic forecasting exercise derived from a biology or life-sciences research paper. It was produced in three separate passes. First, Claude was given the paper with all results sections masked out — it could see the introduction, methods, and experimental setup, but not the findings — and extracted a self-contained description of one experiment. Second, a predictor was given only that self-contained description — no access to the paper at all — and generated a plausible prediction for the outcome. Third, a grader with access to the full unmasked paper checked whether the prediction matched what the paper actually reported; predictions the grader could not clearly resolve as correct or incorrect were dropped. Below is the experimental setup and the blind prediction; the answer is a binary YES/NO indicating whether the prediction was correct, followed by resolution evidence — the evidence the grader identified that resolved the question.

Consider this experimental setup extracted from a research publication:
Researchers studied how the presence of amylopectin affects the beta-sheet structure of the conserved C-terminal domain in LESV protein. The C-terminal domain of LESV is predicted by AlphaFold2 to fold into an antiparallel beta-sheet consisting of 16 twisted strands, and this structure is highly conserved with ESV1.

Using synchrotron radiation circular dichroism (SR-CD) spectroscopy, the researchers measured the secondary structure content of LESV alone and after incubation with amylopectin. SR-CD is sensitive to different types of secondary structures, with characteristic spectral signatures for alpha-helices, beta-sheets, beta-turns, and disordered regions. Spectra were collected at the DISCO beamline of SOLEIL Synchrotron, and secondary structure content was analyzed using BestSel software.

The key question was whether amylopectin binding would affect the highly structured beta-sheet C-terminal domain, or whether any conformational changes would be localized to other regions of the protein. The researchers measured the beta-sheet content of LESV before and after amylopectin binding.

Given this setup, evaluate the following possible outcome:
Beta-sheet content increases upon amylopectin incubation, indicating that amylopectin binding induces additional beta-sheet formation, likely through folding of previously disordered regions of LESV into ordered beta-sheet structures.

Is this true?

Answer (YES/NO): NO